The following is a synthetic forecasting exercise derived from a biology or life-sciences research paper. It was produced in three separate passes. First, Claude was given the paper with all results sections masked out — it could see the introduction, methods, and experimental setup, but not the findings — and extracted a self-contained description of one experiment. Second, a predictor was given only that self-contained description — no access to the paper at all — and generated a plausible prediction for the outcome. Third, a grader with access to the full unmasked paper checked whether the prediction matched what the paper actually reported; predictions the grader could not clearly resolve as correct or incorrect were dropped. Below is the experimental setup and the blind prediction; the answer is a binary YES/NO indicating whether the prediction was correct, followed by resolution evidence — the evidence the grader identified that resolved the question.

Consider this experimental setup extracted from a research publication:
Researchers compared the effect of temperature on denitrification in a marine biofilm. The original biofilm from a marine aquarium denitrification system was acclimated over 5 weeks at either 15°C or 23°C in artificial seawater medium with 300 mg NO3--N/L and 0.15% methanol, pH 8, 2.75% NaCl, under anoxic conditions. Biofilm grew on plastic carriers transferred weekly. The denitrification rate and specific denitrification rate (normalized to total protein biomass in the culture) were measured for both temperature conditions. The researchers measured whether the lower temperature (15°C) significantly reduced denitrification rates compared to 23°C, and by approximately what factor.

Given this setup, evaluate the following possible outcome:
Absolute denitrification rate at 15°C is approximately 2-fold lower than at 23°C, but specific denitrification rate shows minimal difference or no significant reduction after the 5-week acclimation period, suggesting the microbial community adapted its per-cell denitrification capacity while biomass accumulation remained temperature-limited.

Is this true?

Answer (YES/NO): NO